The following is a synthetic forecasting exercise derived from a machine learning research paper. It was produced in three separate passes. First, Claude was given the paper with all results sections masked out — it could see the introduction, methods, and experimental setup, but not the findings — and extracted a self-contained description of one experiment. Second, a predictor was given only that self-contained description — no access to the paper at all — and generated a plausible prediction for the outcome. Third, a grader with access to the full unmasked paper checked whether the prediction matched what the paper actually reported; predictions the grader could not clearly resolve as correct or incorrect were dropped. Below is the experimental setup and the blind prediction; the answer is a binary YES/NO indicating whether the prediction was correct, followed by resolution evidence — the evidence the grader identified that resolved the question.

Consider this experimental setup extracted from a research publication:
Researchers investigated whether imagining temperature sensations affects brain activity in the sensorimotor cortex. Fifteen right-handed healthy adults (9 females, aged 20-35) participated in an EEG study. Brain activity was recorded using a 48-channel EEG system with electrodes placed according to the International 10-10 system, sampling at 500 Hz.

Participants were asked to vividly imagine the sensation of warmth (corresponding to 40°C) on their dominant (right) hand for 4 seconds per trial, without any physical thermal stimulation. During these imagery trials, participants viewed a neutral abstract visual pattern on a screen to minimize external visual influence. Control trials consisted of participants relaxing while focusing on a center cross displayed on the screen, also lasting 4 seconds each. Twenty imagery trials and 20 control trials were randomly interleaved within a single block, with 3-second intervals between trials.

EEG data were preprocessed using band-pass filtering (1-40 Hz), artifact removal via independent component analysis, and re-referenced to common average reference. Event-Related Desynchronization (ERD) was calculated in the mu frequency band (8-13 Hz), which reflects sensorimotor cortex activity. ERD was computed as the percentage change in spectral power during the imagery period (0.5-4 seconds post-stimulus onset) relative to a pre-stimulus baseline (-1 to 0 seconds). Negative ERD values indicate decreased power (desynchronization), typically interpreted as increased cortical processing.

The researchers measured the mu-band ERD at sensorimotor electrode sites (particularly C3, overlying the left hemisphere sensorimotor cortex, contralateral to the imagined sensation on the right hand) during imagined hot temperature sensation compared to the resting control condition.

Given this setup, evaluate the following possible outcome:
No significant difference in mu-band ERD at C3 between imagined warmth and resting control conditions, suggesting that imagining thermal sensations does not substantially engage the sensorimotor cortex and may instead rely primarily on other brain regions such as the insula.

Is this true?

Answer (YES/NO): NO